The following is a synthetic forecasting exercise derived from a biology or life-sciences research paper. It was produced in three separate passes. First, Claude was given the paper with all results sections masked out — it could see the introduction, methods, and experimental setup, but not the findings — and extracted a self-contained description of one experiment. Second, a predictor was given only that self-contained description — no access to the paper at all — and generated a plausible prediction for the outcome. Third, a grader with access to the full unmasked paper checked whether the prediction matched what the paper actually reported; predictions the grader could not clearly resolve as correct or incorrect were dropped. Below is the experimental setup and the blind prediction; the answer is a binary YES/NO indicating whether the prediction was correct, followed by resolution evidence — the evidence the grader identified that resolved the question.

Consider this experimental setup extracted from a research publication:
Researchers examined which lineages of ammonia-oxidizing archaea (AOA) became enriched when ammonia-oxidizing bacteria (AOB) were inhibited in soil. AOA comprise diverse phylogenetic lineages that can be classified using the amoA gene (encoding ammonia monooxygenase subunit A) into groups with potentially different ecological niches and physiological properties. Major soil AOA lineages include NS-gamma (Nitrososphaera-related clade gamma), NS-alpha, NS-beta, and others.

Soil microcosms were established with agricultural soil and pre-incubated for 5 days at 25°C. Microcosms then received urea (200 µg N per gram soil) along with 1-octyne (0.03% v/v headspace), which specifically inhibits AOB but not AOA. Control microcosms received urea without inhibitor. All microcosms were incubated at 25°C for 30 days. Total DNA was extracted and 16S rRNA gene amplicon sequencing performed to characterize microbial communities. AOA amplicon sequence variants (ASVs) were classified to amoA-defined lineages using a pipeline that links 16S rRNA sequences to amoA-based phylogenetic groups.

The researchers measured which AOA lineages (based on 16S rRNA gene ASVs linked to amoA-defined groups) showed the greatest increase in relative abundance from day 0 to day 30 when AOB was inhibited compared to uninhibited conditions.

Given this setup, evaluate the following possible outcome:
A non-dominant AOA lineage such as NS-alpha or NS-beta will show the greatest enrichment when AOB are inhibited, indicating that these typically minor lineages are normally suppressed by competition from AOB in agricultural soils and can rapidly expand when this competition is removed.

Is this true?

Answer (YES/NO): NO